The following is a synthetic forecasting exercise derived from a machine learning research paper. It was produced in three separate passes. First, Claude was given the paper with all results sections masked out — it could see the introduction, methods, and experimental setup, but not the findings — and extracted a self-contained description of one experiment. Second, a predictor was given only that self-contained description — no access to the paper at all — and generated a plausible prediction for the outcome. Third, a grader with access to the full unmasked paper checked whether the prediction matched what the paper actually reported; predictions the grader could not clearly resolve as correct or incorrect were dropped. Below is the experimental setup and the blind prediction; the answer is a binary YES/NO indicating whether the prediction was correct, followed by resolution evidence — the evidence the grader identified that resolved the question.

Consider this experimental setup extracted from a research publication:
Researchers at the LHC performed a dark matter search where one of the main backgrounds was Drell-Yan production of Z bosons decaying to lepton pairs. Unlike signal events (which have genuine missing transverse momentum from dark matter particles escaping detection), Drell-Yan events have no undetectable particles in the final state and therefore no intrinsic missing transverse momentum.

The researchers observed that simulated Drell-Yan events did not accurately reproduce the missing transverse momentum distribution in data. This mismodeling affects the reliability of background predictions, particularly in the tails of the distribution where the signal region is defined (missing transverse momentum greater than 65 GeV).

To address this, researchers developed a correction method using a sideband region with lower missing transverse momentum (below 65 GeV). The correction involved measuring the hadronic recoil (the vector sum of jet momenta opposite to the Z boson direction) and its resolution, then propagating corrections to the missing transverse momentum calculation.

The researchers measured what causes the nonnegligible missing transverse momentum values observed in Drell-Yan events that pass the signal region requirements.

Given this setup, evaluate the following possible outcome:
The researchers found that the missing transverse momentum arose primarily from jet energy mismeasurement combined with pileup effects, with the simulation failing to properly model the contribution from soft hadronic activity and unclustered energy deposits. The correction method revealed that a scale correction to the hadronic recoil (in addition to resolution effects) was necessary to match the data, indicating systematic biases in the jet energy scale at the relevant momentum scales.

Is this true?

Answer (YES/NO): NO